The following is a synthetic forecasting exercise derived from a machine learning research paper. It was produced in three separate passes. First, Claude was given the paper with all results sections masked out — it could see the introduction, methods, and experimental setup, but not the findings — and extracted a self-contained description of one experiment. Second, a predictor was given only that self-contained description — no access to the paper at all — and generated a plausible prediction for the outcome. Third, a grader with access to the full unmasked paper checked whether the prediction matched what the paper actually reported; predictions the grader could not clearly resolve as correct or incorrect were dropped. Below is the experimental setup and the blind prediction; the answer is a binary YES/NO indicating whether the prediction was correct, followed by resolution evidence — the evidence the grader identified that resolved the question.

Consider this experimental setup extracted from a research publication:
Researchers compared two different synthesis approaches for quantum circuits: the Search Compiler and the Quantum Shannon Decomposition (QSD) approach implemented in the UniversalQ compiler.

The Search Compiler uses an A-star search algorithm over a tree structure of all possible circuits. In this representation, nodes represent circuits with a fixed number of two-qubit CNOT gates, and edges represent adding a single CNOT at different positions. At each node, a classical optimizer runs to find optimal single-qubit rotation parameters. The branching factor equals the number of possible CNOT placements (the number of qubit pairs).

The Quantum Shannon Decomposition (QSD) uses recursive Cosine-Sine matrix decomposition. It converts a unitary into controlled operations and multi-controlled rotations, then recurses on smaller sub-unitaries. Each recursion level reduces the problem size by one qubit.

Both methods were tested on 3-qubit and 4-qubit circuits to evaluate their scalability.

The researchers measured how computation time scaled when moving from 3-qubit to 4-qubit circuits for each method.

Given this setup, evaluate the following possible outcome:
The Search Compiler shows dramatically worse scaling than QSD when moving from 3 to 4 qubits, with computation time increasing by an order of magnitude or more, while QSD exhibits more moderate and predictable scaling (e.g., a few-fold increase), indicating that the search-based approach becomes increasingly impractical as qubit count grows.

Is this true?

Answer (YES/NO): YES